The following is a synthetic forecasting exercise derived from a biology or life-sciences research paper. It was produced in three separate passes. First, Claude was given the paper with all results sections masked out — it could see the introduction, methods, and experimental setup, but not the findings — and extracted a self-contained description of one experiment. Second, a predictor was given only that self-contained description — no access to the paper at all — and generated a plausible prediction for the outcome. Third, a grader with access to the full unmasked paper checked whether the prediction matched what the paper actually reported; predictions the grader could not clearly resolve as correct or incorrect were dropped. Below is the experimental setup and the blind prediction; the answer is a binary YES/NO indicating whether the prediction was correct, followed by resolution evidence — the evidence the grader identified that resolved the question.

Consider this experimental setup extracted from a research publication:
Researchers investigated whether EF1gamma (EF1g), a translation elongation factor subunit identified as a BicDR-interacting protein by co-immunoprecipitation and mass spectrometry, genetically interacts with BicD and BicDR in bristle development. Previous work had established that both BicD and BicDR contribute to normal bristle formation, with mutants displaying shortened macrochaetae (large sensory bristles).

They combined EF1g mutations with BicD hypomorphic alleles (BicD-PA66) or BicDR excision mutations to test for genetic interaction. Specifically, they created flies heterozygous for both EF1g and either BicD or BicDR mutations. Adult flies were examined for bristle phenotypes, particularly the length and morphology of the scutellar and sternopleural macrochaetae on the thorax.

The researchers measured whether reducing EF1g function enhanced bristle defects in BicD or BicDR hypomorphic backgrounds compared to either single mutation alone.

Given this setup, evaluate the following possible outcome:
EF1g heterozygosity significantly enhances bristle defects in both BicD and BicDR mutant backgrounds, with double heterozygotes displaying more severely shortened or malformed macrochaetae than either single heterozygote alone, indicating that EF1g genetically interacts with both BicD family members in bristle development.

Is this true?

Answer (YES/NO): YES